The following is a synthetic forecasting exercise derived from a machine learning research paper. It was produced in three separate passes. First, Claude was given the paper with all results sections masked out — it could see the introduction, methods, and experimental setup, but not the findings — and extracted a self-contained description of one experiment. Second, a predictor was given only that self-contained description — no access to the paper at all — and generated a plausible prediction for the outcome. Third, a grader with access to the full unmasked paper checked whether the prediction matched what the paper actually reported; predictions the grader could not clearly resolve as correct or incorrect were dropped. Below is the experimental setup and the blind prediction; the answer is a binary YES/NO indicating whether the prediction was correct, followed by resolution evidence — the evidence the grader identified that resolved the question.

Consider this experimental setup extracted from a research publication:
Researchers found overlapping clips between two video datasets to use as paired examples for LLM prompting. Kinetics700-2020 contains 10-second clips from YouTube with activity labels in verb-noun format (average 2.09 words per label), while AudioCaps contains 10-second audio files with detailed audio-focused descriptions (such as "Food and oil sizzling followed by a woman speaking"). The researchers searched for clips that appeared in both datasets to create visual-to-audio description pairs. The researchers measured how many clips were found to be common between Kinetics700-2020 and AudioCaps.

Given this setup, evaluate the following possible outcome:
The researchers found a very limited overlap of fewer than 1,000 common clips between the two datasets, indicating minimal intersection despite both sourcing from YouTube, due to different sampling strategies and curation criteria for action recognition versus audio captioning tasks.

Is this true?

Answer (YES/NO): YES